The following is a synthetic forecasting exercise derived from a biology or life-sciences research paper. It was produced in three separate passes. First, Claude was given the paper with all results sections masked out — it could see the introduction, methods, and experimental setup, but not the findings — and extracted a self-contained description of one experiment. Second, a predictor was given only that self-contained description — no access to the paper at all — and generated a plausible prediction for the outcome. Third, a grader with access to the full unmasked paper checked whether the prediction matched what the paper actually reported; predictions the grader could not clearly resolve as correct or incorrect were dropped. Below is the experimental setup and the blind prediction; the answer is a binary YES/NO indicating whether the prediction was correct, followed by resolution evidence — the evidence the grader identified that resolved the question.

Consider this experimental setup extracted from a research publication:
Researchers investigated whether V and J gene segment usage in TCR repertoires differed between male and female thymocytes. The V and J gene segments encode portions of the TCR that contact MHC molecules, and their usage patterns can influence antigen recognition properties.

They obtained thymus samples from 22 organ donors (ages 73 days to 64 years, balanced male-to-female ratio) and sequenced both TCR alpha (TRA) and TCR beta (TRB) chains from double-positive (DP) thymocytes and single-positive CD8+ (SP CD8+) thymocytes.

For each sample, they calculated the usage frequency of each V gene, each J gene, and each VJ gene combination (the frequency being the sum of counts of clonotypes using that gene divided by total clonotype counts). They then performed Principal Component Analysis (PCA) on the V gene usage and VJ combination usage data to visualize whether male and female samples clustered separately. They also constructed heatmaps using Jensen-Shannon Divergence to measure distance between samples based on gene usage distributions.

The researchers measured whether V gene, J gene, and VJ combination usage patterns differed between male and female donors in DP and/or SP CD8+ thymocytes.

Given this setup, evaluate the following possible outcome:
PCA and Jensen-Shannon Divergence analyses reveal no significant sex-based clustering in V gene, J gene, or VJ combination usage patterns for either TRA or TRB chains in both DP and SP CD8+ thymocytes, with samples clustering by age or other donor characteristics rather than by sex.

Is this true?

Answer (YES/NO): NO